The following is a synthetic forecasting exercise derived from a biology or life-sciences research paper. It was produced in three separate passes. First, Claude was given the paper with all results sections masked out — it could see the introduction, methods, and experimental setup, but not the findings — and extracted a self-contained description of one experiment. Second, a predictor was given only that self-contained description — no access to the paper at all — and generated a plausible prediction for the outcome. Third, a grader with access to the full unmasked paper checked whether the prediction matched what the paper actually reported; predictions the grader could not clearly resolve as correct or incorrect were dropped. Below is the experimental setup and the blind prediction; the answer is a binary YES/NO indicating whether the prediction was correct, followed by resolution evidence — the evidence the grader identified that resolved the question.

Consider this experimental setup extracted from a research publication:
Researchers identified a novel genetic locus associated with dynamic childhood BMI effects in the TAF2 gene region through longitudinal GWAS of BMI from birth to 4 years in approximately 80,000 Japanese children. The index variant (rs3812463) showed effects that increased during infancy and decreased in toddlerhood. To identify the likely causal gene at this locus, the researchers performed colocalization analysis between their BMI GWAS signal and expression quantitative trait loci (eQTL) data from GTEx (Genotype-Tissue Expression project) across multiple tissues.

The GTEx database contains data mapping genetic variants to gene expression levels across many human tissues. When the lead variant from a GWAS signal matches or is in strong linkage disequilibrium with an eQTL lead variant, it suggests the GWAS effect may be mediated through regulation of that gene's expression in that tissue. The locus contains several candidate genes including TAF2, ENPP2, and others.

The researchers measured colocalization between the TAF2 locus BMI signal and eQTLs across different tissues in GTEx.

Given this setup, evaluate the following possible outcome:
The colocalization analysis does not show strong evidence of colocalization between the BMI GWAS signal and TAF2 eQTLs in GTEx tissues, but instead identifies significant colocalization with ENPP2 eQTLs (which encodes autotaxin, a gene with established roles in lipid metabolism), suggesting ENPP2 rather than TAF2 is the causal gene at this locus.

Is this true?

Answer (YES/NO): YES